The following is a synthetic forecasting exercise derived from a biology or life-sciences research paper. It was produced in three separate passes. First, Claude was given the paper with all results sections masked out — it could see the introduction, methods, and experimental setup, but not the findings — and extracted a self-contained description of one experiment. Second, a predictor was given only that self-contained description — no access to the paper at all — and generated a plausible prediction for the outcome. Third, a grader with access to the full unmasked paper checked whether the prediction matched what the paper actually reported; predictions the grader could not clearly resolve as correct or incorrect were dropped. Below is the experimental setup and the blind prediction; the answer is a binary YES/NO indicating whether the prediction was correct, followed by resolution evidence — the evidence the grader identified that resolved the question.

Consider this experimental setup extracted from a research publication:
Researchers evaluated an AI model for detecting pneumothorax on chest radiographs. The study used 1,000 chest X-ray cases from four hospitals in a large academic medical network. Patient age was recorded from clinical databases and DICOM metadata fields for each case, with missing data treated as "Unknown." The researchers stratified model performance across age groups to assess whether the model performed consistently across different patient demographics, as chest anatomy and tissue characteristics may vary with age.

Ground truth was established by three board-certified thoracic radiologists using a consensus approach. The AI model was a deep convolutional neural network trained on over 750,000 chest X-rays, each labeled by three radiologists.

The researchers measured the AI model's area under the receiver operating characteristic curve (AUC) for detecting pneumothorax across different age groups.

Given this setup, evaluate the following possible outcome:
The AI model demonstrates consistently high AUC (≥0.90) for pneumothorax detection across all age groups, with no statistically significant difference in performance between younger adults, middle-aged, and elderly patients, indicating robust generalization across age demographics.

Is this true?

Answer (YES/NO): YES